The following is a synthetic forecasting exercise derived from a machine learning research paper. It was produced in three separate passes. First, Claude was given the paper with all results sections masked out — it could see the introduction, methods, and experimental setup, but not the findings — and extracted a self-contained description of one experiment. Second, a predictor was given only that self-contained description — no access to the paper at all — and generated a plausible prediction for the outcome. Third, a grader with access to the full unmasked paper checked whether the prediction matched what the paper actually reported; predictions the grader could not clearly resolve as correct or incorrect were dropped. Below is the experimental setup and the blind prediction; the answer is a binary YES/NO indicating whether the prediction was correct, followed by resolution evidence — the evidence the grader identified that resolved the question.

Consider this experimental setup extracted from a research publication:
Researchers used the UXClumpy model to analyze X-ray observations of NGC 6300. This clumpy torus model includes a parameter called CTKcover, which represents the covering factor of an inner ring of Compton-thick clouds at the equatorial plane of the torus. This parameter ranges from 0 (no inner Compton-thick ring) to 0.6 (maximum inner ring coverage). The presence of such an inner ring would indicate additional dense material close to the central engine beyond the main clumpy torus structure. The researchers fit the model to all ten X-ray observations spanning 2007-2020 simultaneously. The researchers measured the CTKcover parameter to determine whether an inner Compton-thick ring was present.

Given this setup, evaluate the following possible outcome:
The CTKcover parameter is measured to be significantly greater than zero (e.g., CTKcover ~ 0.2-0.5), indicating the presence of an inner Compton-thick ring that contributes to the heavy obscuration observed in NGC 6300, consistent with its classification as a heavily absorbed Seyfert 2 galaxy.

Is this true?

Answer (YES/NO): YES